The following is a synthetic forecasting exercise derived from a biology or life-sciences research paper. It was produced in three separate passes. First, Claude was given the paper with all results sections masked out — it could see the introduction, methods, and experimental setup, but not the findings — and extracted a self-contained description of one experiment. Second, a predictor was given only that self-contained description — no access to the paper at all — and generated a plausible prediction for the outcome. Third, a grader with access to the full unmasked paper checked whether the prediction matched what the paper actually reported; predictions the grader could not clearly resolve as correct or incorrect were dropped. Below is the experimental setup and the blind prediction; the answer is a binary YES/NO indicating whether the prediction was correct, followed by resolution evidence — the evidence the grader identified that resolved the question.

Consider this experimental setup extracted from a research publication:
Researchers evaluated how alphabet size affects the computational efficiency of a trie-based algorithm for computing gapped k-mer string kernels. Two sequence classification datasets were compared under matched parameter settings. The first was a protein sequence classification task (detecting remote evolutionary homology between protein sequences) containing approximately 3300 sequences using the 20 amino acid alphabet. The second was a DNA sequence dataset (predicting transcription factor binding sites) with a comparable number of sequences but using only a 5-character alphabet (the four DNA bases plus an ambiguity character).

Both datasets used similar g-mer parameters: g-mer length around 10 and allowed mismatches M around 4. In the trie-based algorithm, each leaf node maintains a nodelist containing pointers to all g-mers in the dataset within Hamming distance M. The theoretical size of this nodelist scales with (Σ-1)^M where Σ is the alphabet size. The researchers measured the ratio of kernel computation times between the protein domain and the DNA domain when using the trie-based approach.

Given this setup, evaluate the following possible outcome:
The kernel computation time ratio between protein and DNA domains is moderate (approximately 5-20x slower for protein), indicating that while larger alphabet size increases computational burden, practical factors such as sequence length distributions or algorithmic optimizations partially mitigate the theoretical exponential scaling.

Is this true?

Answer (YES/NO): NO